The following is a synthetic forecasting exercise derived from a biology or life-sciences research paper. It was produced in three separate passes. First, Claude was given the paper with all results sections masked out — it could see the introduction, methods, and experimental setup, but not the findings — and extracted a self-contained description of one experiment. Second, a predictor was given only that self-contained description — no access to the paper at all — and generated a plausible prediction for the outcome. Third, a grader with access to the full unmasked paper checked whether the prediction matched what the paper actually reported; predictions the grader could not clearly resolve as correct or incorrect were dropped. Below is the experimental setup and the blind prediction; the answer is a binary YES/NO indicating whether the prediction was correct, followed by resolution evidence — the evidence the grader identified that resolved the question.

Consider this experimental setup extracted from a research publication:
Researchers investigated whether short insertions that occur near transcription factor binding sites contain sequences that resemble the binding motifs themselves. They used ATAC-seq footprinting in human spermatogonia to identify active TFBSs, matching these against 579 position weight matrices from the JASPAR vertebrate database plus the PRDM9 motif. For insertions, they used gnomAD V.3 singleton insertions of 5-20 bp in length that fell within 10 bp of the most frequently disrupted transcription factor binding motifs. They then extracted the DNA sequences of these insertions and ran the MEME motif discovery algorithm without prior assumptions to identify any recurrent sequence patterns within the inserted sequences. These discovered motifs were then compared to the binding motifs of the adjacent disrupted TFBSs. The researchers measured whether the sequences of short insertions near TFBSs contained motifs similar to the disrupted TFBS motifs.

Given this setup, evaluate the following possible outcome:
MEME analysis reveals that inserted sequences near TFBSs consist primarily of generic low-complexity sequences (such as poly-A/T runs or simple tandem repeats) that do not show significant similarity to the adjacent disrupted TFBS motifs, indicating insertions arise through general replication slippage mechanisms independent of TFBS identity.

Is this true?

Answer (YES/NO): NO